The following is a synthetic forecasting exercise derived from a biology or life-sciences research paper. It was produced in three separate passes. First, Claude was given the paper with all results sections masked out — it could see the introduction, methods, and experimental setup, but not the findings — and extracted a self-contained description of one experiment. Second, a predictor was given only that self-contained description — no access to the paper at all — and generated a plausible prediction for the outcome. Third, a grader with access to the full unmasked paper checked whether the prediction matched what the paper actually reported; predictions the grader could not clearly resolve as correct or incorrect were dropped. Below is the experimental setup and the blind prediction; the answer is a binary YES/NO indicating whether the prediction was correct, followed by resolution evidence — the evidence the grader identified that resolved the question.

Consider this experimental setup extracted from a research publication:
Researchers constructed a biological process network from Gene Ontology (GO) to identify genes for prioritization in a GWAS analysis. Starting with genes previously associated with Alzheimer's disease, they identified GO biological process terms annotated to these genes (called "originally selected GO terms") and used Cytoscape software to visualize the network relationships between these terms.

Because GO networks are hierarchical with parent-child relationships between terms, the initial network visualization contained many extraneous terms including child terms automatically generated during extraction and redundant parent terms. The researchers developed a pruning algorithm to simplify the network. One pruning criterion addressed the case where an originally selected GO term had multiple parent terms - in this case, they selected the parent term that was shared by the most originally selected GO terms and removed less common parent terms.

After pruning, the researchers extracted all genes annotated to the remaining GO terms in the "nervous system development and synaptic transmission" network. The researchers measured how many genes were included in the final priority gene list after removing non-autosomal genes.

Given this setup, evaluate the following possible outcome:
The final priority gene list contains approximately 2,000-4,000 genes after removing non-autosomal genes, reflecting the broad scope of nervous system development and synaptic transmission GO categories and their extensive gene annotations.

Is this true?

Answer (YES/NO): NO